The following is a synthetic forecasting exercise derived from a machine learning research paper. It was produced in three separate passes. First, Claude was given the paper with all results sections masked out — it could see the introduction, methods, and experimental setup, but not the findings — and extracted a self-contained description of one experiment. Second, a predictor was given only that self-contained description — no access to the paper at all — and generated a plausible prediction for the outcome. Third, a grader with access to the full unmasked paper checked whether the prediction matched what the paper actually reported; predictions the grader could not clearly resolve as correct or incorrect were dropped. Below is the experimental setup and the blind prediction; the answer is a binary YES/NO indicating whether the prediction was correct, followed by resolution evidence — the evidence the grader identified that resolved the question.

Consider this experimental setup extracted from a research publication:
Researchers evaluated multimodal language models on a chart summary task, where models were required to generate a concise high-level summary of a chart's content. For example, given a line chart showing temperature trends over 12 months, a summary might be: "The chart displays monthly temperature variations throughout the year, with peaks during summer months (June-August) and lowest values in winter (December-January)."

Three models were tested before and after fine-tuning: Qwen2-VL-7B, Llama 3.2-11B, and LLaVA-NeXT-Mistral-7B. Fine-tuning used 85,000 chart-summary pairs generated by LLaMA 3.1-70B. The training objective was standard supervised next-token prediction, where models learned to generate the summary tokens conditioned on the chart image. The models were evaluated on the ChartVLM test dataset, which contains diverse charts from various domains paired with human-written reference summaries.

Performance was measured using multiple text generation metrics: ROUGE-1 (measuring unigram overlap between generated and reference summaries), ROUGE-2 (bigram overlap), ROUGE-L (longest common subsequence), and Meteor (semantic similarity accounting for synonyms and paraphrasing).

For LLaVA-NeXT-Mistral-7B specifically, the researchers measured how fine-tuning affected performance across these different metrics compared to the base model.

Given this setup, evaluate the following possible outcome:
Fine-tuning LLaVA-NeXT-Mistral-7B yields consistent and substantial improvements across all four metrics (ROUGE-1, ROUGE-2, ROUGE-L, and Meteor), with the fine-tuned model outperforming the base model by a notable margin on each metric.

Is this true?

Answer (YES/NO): NO